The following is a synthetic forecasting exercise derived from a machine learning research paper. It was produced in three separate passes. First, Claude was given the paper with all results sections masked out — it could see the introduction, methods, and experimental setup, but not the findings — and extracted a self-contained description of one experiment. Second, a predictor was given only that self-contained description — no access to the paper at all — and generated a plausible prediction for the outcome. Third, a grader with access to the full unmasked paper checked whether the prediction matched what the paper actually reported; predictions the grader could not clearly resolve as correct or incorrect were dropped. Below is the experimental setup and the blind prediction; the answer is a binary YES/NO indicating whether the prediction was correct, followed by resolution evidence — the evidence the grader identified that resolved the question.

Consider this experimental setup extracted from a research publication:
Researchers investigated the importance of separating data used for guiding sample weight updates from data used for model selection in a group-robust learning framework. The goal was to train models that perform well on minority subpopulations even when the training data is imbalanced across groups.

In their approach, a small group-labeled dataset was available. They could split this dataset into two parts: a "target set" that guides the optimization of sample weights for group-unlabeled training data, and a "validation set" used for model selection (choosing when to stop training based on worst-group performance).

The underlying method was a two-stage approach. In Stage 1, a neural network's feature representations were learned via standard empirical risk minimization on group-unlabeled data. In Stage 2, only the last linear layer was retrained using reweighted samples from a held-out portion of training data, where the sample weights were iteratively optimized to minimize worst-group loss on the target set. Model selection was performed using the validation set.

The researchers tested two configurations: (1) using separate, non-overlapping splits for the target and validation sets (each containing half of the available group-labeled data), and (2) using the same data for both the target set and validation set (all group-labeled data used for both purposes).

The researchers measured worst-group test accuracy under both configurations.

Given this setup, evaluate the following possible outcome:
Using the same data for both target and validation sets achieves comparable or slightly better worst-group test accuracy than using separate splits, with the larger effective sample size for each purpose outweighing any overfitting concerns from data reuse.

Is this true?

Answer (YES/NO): NO